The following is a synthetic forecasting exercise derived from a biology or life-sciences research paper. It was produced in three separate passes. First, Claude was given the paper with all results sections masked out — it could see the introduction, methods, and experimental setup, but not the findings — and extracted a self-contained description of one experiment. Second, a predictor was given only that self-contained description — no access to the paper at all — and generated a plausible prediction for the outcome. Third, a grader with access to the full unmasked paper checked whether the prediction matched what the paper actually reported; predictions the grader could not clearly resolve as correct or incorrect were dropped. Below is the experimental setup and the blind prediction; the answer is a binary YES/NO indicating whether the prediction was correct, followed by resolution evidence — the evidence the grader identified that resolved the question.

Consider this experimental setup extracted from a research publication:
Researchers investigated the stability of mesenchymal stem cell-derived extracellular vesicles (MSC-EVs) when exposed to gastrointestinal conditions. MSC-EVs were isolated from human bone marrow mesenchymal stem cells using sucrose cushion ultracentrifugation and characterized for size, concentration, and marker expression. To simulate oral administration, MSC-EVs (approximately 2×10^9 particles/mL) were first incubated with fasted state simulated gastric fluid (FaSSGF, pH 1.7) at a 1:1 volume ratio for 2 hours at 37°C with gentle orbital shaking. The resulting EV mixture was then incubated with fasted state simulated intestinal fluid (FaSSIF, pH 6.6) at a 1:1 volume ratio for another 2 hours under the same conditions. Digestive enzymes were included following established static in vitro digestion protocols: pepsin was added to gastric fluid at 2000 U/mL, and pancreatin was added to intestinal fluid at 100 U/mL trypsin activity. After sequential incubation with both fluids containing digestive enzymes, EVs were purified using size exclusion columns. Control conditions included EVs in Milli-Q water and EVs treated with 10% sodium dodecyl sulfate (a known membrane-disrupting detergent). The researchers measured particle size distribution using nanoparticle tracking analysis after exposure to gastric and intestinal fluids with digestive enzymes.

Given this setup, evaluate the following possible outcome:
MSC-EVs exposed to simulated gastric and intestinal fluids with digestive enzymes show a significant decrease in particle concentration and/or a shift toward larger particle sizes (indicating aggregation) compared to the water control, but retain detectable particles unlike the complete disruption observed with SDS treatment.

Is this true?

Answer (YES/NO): NO